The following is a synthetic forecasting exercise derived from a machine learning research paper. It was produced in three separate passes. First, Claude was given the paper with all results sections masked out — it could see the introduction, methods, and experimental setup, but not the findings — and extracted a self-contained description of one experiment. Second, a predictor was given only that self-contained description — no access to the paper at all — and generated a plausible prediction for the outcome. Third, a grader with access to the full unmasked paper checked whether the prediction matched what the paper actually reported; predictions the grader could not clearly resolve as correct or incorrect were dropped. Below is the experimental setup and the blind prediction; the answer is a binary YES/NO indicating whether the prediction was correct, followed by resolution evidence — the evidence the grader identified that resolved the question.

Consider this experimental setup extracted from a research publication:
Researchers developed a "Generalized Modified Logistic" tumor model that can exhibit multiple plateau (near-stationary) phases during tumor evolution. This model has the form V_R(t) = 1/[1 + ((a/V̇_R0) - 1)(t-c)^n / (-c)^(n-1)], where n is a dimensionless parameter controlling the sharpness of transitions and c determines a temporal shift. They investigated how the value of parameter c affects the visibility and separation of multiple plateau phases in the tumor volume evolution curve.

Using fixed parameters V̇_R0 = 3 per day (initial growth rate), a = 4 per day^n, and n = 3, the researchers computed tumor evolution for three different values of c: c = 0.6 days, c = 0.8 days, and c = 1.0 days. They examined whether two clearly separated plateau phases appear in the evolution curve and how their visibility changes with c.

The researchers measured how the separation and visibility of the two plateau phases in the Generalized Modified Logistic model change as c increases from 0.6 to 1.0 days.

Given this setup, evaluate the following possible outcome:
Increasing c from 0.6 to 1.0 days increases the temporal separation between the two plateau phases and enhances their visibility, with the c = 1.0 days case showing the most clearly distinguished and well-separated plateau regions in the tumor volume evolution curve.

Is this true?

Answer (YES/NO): NO